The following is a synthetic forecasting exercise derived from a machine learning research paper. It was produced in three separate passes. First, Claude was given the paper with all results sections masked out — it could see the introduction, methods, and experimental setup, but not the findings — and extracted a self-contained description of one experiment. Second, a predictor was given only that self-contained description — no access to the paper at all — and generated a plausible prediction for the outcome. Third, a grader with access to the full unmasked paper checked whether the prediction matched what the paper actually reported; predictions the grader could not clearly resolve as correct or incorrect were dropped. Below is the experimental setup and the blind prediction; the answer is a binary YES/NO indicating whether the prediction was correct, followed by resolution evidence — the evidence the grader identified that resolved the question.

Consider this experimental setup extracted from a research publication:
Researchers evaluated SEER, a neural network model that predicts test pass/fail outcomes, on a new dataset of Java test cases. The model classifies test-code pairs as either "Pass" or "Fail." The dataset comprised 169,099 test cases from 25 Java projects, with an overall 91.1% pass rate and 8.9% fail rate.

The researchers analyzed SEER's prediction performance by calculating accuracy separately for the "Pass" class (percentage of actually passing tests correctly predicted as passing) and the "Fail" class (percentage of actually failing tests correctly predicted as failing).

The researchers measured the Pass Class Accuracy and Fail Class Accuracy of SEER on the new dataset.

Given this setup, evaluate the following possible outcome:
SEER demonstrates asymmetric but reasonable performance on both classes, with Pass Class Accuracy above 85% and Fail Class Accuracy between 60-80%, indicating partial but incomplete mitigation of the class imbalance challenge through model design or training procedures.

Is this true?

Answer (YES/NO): NO